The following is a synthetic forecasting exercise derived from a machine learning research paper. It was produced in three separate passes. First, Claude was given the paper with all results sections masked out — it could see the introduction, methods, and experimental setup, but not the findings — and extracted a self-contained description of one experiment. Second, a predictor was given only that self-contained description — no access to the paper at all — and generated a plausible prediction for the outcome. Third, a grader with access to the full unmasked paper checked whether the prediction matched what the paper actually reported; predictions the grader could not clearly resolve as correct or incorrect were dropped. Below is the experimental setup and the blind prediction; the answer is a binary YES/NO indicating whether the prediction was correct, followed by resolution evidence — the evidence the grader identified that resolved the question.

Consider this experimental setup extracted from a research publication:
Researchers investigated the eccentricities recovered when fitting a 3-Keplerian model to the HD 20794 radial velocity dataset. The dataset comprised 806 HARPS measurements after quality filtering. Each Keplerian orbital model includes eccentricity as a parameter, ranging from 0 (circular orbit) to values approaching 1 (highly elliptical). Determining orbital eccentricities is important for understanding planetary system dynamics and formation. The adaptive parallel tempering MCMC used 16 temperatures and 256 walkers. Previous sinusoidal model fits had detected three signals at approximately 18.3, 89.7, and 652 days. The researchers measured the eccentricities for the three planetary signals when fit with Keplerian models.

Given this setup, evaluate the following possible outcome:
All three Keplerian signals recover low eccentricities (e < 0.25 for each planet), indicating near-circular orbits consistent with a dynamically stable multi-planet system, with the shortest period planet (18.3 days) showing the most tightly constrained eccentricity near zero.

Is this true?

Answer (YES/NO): NO